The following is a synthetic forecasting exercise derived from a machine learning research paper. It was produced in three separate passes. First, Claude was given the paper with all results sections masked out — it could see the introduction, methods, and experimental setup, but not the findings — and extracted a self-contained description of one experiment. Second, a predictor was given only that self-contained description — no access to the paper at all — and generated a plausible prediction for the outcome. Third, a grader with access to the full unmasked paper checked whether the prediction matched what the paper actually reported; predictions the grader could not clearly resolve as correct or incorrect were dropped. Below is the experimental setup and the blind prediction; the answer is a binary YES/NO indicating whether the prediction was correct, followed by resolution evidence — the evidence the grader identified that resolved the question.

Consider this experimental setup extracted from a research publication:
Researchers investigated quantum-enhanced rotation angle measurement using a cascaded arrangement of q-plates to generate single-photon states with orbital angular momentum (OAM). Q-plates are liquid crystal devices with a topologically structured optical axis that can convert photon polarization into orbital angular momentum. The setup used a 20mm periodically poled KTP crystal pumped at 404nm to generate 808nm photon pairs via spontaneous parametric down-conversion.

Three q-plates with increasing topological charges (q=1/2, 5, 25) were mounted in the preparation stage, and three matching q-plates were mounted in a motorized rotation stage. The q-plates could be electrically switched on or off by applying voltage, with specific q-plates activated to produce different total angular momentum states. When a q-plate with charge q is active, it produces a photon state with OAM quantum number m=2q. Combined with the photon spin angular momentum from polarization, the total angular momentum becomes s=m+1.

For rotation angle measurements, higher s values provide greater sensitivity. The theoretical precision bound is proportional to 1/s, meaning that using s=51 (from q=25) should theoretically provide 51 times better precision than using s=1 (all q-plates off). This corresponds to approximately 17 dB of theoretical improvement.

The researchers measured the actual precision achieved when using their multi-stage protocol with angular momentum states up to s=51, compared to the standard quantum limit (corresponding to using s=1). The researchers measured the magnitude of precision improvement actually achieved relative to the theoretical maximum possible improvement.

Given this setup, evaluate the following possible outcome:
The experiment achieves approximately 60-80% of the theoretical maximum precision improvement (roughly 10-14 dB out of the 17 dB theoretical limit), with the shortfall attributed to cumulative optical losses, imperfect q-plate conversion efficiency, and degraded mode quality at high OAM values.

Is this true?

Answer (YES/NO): YES